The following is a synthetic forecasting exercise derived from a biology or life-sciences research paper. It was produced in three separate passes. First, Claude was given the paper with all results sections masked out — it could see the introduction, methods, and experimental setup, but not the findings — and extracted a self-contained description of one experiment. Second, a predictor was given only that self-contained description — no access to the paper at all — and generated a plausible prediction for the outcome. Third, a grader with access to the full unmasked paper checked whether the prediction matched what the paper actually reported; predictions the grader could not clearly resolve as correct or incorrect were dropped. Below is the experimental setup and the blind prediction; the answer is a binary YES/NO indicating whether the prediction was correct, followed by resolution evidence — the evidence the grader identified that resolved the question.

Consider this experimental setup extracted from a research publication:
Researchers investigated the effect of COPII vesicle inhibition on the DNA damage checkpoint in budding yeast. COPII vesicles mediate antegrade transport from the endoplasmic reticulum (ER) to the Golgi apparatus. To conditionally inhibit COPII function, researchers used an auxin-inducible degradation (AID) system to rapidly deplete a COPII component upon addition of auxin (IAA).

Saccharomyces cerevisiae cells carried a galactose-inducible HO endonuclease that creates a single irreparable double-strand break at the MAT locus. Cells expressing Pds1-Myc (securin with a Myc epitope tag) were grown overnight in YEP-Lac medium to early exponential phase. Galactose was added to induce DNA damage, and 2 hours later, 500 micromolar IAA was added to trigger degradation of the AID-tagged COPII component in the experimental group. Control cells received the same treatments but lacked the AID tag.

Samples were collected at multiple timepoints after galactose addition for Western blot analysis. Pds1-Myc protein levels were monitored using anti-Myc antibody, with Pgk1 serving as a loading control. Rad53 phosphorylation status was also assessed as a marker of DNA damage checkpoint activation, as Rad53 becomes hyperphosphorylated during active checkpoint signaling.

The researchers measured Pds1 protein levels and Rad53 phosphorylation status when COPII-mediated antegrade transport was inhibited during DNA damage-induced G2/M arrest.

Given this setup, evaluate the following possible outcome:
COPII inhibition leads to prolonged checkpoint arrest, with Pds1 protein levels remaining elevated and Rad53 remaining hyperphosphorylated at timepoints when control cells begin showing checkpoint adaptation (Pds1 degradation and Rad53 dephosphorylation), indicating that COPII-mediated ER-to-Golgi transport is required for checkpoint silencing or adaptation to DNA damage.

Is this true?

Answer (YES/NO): NO